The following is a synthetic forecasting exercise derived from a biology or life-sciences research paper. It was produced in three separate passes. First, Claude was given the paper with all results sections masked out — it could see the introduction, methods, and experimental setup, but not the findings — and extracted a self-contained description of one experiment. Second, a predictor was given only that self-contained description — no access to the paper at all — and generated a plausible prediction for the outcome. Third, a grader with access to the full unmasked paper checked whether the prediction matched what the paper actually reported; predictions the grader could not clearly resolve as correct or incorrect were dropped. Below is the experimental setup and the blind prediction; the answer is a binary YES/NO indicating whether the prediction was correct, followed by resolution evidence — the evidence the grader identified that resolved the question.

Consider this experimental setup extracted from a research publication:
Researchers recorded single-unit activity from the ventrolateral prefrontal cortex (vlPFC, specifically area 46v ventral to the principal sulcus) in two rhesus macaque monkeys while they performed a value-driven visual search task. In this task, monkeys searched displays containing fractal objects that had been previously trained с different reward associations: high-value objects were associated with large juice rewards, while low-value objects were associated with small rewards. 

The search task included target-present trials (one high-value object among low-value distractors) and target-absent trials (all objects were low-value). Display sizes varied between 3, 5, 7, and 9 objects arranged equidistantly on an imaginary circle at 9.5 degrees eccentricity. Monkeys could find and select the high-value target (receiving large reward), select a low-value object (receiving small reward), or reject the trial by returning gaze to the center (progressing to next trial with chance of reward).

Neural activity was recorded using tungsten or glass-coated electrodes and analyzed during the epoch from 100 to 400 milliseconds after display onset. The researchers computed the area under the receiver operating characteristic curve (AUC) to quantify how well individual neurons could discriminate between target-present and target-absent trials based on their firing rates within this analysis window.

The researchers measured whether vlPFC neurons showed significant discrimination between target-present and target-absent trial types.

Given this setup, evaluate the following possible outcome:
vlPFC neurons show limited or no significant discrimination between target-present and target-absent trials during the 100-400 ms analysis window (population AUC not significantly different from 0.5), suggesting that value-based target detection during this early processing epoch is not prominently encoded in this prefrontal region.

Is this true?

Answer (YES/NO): NO